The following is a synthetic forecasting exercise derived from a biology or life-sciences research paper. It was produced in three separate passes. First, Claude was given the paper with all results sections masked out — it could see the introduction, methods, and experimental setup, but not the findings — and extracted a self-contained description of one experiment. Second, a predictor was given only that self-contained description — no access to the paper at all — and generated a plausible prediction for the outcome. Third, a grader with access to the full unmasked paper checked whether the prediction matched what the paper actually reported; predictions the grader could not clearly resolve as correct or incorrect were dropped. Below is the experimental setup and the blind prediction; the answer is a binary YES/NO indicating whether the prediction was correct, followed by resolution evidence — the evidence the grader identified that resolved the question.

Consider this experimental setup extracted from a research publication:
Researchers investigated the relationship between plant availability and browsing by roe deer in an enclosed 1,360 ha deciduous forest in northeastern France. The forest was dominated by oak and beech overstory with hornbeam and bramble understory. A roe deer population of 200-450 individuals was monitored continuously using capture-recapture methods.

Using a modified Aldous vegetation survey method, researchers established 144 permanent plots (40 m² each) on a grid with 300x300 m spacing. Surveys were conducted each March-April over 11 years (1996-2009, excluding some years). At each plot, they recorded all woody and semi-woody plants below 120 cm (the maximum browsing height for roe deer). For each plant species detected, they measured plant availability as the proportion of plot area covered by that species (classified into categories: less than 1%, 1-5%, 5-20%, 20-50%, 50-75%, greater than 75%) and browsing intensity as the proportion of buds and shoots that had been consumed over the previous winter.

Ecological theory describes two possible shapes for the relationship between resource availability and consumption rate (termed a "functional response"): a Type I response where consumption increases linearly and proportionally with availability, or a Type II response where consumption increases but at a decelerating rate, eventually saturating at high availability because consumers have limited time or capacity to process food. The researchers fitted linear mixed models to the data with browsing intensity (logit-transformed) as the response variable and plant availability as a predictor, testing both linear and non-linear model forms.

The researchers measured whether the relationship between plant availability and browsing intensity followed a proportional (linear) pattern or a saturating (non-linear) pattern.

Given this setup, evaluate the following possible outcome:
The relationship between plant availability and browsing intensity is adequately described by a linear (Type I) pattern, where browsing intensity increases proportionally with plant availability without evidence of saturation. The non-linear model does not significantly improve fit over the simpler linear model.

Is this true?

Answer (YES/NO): NO